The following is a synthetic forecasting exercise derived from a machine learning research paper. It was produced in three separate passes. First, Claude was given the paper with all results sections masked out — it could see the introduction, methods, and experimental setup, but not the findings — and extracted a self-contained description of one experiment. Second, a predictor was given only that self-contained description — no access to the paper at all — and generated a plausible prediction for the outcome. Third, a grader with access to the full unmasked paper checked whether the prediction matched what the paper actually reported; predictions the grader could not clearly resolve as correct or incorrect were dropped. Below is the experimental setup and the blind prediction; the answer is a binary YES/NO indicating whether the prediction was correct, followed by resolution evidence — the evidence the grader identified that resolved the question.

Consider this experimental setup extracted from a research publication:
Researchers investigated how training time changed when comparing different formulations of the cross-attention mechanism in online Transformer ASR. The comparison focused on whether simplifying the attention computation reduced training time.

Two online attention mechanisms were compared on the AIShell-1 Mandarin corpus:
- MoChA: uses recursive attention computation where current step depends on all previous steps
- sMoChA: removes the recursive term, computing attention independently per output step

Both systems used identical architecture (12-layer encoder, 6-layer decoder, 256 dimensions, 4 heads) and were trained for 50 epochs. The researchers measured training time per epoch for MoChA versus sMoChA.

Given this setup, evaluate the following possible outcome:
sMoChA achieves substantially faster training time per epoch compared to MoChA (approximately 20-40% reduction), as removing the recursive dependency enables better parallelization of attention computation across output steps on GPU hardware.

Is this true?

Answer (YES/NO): NO